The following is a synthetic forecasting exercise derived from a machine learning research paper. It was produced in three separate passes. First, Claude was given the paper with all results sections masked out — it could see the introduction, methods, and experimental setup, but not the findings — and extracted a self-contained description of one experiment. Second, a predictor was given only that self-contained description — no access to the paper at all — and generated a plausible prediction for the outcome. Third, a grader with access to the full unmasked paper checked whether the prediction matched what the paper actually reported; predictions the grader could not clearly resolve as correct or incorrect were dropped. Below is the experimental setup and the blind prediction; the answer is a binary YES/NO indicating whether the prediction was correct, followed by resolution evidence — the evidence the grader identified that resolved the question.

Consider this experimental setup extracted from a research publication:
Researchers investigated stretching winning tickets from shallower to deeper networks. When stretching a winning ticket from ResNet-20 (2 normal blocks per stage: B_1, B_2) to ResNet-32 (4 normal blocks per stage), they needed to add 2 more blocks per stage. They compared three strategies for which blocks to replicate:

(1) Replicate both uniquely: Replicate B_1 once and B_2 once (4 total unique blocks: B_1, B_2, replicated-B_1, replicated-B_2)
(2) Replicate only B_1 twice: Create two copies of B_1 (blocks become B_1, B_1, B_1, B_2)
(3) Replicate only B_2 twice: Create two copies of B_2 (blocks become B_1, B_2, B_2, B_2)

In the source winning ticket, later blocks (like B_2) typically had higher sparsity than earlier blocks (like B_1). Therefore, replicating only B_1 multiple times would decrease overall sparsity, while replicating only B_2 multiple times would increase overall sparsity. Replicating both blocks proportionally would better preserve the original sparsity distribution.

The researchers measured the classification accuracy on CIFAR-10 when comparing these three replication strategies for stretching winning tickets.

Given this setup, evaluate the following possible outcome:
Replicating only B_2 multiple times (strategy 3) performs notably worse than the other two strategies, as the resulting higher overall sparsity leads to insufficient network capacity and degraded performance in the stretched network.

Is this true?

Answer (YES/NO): YES